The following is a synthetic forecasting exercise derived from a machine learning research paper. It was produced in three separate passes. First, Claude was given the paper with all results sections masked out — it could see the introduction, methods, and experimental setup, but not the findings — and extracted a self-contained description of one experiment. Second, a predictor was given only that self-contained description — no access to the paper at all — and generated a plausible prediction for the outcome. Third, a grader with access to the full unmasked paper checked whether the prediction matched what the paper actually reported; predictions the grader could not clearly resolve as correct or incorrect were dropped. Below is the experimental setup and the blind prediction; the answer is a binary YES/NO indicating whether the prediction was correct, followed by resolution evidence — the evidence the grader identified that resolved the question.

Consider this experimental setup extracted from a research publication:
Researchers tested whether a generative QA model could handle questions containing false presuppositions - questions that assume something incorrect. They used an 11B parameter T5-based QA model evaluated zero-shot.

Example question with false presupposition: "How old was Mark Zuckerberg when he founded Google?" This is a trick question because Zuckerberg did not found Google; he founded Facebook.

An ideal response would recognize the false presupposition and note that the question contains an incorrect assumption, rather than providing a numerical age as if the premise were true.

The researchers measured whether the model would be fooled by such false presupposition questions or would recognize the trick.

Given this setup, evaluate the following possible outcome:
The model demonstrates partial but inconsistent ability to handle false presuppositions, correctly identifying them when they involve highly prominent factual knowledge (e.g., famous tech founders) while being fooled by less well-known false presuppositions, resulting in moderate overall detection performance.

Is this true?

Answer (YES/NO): NO